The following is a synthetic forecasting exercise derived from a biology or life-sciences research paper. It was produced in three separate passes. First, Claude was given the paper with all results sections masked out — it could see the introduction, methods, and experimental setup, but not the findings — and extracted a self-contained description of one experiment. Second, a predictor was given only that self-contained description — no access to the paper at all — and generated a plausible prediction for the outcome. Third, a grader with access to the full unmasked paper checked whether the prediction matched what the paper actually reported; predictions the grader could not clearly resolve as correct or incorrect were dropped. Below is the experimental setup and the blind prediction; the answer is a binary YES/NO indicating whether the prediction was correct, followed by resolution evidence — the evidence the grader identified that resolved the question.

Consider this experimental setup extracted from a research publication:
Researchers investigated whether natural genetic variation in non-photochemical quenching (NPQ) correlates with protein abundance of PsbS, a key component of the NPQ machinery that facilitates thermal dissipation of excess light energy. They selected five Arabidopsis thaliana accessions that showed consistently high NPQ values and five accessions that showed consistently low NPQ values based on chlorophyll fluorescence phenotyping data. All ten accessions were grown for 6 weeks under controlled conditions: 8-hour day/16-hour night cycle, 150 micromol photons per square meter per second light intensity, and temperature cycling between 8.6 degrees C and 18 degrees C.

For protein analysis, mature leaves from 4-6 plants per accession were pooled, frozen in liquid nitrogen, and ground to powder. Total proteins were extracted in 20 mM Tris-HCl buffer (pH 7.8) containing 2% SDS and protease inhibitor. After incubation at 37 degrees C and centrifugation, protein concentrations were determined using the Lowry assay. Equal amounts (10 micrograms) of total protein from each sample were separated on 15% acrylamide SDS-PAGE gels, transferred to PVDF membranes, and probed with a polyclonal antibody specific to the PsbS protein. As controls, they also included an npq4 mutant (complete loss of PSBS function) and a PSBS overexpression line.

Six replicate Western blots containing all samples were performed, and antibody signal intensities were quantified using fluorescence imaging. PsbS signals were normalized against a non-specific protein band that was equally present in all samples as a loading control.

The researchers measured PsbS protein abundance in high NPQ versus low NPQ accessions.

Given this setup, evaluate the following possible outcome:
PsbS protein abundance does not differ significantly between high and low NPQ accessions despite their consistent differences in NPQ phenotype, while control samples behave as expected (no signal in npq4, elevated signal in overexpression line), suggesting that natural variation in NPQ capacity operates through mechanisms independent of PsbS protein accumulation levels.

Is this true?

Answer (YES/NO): NO